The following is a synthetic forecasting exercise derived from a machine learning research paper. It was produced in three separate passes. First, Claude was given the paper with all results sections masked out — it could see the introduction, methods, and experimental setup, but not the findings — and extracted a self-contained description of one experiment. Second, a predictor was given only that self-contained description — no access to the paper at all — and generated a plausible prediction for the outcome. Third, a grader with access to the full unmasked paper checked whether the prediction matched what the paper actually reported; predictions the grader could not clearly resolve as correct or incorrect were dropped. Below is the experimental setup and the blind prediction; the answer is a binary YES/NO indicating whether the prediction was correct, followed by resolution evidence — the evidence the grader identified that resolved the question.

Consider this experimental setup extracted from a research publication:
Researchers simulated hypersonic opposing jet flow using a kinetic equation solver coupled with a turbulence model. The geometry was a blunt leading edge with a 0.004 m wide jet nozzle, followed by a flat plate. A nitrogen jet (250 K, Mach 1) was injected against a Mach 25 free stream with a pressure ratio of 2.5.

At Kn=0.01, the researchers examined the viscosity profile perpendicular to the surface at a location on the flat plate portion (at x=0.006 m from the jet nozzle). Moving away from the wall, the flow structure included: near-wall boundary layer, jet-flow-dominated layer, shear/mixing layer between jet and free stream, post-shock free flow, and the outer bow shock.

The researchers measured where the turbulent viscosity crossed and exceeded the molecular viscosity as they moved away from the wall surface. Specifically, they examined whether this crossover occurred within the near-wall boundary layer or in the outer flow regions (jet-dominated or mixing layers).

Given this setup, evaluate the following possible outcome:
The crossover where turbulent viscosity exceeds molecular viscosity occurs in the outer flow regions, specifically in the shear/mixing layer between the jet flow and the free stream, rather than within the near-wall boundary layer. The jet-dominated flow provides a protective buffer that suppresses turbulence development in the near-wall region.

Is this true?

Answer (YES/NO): NO